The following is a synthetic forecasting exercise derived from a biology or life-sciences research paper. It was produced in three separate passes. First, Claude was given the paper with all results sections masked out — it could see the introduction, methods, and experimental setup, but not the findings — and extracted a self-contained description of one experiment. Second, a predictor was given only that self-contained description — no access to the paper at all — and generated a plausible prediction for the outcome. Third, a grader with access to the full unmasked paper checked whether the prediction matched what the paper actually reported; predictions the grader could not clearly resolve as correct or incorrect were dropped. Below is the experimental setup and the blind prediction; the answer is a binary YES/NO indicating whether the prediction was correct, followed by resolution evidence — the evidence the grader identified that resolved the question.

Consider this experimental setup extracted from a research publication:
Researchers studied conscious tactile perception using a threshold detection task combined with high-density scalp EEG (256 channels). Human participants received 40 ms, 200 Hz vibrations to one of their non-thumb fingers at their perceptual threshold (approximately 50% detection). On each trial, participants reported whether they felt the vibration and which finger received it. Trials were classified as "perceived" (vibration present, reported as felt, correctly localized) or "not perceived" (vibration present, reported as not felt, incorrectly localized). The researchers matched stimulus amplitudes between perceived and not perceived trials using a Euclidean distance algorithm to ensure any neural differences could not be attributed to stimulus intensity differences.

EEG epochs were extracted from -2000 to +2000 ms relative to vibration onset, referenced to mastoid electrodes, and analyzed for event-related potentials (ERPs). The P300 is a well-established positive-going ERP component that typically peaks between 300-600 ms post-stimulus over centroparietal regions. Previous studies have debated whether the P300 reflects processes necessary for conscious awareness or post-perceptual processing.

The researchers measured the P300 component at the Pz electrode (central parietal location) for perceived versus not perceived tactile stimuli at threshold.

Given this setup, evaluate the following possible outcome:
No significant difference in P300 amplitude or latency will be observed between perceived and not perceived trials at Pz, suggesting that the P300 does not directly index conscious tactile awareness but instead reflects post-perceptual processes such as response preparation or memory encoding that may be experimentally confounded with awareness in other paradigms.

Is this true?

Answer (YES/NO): NO